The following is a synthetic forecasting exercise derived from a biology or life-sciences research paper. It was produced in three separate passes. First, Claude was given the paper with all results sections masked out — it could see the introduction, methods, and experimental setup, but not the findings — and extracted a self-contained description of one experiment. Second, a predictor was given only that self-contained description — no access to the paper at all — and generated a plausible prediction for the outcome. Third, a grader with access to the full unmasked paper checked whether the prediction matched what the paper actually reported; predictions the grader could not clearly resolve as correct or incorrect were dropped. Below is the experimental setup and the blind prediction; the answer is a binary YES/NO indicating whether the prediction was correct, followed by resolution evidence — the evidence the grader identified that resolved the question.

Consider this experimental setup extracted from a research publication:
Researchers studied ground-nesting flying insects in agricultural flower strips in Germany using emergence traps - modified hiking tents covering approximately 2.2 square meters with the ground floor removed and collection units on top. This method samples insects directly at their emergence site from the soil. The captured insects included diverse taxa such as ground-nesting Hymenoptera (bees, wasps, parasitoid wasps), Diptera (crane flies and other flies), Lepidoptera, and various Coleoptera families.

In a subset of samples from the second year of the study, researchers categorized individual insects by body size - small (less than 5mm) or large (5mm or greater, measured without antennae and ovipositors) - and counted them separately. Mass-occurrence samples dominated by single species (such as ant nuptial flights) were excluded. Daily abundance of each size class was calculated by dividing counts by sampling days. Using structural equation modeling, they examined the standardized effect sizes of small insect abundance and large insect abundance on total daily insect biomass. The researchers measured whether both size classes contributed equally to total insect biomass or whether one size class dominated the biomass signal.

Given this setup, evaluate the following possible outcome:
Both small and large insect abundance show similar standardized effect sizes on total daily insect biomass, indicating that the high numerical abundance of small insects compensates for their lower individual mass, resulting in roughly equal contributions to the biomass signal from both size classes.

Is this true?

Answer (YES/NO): YES